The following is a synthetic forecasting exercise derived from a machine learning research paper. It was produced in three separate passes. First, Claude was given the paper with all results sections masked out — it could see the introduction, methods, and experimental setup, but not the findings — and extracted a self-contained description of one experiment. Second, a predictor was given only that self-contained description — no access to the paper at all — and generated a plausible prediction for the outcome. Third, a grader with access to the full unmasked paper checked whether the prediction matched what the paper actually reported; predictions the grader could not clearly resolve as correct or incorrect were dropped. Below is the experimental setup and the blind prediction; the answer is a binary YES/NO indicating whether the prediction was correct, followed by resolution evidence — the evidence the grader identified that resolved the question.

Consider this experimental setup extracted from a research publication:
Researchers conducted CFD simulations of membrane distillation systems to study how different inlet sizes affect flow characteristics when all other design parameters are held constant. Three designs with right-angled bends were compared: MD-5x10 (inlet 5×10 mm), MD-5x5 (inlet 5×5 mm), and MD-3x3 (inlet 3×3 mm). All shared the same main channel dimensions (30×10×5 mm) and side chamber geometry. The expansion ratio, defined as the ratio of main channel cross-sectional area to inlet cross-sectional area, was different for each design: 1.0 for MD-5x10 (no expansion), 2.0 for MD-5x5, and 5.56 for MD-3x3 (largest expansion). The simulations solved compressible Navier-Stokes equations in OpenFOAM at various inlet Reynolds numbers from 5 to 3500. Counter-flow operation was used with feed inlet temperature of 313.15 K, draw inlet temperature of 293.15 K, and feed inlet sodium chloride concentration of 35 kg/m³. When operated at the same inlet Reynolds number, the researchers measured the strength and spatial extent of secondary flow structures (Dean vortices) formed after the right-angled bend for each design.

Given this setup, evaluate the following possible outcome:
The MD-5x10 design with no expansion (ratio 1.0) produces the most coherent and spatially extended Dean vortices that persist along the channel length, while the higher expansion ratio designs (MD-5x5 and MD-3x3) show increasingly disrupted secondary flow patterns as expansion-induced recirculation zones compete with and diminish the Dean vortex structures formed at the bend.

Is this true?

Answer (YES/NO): NO